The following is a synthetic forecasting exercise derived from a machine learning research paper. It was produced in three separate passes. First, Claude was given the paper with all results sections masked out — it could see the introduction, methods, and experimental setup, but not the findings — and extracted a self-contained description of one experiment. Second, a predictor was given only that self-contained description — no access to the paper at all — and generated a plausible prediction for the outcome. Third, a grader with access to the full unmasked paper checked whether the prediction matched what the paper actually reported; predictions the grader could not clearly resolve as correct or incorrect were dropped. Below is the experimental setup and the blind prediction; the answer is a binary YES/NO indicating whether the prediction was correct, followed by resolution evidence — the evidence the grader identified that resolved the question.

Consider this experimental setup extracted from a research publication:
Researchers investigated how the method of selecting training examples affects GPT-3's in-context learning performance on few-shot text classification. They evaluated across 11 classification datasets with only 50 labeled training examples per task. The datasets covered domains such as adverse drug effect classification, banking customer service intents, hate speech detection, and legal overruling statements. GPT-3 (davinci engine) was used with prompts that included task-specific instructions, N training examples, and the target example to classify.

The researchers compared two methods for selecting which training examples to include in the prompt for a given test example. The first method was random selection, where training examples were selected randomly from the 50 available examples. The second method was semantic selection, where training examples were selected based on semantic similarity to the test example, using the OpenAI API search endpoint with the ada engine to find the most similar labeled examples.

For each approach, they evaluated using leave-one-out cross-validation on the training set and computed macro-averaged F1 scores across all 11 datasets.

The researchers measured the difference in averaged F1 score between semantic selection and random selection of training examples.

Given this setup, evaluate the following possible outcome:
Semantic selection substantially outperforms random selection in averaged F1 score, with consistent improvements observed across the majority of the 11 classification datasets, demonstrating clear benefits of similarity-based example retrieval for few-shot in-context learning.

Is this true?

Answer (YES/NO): NO